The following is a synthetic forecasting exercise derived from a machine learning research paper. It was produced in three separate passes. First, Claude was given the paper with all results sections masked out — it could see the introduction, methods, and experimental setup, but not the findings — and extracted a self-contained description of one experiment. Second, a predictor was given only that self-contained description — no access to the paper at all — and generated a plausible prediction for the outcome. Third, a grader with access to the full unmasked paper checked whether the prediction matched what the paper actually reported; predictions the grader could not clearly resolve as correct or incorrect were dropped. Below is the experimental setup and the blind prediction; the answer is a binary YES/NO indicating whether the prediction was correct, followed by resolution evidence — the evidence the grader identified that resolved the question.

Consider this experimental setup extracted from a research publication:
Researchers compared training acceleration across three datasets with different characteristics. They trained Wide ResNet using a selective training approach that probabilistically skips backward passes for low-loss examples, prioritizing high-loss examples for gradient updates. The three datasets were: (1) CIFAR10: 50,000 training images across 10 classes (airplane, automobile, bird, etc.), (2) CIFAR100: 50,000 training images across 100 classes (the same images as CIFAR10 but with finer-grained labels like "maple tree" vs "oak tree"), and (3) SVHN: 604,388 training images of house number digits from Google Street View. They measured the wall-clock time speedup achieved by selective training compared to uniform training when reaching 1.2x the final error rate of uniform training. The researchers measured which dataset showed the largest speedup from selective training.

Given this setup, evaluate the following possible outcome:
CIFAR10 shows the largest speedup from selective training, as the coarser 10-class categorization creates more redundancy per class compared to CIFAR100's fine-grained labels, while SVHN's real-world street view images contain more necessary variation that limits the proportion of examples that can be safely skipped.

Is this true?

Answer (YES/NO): NO